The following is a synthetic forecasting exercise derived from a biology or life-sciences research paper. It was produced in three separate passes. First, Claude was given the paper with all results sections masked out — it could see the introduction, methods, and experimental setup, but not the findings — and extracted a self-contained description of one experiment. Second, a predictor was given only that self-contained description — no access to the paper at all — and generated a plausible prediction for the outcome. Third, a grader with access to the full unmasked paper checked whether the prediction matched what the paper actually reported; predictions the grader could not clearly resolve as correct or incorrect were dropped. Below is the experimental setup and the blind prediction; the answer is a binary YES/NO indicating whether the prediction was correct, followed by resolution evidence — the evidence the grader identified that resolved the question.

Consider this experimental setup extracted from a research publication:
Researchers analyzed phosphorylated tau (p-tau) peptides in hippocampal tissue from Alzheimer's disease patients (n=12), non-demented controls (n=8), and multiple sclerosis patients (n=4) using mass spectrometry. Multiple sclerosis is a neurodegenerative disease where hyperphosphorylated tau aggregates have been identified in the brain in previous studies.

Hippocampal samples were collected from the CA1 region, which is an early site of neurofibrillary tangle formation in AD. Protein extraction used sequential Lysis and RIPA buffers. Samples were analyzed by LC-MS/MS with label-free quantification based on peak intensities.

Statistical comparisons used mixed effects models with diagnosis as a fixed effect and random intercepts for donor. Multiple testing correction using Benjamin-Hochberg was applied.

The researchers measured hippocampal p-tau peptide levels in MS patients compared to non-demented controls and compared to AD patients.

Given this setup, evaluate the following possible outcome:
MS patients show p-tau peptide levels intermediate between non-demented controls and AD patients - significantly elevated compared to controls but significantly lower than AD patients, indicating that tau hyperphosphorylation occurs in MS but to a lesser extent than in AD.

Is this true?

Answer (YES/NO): NO